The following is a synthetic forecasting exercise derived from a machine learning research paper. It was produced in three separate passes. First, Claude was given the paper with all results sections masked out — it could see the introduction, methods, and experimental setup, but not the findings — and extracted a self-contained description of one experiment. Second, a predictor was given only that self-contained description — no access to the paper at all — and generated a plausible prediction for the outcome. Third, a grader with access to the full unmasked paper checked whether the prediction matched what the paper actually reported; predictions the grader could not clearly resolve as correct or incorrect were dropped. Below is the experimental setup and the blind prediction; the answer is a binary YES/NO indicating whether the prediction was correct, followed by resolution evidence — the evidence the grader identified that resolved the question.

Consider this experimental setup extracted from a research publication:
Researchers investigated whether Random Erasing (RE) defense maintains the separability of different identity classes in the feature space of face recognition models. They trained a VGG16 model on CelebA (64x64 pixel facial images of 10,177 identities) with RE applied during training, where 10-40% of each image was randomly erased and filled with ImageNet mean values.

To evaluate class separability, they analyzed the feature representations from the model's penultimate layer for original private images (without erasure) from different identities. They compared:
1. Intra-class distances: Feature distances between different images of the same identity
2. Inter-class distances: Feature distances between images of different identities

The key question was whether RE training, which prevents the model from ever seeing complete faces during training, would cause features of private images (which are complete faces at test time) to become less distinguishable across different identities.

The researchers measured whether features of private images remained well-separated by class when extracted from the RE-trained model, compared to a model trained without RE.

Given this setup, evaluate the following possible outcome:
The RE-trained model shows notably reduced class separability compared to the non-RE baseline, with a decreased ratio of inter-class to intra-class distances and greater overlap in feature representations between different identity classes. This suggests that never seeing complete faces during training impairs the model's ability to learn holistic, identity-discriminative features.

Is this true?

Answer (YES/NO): NO